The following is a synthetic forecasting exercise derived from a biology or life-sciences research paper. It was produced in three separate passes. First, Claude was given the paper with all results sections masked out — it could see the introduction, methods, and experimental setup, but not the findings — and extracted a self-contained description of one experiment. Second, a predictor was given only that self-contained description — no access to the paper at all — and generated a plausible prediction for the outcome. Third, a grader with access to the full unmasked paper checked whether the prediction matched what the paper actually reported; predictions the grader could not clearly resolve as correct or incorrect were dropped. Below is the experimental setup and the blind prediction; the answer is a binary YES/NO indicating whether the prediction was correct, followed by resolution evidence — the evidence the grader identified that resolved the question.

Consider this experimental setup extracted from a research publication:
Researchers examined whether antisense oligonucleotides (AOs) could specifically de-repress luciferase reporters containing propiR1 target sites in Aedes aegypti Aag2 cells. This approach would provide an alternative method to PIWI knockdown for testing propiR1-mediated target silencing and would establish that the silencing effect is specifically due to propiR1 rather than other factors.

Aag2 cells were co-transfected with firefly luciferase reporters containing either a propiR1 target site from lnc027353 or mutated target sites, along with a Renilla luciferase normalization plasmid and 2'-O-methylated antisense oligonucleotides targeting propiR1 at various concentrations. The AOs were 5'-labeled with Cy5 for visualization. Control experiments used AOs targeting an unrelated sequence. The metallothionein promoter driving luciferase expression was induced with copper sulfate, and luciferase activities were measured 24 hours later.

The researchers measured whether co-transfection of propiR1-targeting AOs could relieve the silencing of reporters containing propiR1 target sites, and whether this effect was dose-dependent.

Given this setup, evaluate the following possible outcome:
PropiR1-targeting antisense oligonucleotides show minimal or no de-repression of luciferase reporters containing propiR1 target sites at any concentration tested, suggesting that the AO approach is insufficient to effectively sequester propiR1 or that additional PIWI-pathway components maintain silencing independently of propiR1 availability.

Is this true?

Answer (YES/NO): NO